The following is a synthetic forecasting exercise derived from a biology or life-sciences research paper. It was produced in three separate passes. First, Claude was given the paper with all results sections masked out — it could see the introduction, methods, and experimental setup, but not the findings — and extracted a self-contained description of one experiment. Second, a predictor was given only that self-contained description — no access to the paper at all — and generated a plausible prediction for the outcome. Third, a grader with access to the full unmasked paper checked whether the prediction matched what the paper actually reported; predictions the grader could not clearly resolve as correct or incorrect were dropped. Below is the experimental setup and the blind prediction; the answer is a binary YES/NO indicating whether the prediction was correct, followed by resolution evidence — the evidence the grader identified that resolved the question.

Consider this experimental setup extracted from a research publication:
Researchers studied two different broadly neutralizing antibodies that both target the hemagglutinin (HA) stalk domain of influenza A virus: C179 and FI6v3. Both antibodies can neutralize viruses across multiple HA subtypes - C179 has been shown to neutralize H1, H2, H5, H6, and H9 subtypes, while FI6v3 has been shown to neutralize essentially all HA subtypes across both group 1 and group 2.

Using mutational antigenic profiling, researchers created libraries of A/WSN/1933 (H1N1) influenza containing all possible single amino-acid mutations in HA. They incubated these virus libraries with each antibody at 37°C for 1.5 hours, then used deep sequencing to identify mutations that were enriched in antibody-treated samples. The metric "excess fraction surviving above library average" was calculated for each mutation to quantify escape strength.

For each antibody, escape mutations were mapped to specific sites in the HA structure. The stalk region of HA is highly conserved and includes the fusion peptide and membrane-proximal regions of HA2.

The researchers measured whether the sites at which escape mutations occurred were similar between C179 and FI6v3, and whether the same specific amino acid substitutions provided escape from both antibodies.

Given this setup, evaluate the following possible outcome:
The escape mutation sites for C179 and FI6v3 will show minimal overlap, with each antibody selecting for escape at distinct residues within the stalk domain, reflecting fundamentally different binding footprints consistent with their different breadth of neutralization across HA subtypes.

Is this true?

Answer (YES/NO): NO